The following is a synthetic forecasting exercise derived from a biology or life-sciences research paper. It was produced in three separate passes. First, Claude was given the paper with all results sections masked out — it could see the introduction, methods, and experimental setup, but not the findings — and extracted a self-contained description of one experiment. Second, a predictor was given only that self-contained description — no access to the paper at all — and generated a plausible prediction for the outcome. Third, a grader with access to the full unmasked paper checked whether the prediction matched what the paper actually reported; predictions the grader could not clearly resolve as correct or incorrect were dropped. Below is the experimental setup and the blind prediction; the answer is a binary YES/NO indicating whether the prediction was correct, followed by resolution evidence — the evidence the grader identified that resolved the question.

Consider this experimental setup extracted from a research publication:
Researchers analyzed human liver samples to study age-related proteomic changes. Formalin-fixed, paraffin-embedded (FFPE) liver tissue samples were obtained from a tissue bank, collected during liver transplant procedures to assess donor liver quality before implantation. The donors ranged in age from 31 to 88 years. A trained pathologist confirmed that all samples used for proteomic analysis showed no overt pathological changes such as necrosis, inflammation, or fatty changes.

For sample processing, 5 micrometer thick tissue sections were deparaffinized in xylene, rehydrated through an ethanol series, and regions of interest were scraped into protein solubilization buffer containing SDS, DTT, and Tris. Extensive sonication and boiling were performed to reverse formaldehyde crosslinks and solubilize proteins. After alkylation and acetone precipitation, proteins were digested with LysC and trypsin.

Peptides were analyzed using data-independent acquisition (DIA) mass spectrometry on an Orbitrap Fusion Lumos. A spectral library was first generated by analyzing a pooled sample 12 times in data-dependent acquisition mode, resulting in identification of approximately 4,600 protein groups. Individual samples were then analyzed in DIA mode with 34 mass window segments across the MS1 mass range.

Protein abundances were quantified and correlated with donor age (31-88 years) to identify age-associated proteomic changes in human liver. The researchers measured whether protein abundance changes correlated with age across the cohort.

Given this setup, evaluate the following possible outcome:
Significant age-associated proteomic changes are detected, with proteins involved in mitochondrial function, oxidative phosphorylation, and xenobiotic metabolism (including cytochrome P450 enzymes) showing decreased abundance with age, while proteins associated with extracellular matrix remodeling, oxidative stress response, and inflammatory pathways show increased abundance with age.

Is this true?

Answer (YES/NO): NO